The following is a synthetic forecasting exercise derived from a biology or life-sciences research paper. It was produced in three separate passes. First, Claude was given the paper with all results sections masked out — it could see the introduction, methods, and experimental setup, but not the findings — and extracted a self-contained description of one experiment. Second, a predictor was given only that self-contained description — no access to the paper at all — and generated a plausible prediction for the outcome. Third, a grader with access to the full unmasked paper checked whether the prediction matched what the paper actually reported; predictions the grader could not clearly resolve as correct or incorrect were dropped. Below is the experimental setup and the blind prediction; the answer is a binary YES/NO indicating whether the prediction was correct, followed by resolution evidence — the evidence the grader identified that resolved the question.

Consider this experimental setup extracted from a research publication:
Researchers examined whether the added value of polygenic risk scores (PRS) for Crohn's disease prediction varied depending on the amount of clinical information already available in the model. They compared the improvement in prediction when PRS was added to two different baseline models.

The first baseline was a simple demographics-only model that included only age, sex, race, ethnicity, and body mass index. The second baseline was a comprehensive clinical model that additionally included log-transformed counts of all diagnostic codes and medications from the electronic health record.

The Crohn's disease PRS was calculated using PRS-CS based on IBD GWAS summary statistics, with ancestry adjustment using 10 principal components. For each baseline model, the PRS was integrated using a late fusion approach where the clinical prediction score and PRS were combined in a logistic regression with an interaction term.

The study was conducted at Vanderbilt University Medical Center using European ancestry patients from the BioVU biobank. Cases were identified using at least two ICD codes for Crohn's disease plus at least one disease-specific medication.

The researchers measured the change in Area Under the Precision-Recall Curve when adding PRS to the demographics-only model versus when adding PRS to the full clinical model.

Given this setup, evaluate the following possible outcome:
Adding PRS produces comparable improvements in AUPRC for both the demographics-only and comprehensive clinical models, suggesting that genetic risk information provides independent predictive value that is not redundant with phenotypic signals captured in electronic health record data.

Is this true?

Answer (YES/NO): NO